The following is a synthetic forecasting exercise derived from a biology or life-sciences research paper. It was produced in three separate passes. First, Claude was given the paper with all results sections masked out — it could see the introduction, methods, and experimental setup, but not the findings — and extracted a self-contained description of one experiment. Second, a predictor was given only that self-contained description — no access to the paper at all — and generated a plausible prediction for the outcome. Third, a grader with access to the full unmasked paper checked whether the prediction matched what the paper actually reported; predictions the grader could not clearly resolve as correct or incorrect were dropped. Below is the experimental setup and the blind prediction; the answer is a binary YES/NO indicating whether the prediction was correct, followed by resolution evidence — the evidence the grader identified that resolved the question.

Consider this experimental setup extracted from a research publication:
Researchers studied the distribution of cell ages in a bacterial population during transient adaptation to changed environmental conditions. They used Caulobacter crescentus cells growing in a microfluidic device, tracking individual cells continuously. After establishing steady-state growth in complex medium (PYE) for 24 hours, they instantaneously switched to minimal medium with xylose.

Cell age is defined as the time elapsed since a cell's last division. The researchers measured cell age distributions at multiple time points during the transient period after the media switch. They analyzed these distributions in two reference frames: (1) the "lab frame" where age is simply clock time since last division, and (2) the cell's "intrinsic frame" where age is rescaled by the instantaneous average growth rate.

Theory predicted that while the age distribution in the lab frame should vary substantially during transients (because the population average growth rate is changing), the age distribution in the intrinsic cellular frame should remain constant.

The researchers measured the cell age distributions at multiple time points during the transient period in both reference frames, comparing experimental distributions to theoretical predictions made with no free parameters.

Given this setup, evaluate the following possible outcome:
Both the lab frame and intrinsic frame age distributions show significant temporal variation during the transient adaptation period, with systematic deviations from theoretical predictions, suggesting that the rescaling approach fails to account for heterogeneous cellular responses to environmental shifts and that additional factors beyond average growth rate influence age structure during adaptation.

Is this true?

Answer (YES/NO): NO